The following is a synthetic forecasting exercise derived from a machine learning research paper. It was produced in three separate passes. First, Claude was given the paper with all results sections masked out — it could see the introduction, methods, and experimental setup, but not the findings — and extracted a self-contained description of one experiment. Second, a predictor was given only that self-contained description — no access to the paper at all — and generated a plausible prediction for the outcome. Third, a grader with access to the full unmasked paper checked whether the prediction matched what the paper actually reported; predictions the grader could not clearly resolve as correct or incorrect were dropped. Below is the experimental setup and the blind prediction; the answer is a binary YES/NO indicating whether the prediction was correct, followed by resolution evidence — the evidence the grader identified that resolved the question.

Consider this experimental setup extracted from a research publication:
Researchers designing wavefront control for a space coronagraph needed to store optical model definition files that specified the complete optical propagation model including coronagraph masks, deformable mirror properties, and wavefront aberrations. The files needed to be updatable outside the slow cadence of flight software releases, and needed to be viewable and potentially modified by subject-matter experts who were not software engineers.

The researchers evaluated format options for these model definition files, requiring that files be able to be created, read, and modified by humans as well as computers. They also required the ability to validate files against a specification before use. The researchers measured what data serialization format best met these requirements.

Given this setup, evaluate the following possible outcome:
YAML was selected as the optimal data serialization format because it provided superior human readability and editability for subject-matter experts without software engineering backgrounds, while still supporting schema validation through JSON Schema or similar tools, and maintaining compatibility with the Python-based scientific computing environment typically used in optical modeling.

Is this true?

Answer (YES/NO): NO